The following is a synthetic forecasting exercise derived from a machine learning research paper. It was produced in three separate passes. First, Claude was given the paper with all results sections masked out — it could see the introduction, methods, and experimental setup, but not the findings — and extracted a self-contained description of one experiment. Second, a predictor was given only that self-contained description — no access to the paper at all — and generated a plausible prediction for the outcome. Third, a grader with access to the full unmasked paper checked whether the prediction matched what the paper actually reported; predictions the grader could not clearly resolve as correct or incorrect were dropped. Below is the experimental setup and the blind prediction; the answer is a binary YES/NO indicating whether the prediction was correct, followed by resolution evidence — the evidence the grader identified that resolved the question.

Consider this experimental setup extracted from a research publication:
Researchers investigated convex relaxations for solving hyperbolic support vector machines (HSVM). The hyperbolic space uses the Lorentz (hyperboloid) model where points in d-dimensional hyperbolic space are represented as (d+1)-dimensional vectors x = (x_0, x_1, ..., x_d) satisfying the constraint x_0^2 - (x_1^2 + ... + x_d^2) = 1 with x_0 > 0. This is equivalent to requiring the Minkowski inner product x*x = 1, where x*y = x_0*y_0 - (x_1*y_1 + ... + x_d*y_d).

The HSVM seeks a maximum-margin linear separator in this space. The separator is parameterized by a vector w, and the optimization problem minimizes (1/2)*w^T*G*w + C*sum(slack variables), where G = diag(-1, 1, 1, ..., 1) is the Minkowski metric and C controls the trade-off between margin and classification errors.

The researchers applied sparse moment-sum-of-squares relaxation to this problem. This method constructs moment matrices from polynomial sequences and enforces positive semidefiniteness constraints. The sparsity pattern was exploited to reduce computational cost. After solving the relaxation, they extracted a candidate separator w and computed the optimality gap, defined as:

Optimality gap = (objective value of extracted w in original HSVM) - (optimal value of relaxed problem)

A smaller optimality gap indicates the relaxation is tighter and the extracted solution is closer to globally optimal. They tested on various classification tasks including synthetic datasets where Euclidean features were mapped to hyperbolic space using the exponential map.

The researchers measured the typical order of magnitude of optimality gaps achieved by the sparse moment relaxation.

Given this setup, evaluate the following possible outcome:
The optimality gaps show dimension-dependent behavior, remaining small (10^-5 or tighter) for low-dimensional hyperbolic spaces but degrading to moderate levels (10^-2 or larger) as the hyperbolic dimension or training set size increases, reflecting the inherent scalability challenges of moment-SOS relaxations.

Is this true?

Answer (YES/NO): NO